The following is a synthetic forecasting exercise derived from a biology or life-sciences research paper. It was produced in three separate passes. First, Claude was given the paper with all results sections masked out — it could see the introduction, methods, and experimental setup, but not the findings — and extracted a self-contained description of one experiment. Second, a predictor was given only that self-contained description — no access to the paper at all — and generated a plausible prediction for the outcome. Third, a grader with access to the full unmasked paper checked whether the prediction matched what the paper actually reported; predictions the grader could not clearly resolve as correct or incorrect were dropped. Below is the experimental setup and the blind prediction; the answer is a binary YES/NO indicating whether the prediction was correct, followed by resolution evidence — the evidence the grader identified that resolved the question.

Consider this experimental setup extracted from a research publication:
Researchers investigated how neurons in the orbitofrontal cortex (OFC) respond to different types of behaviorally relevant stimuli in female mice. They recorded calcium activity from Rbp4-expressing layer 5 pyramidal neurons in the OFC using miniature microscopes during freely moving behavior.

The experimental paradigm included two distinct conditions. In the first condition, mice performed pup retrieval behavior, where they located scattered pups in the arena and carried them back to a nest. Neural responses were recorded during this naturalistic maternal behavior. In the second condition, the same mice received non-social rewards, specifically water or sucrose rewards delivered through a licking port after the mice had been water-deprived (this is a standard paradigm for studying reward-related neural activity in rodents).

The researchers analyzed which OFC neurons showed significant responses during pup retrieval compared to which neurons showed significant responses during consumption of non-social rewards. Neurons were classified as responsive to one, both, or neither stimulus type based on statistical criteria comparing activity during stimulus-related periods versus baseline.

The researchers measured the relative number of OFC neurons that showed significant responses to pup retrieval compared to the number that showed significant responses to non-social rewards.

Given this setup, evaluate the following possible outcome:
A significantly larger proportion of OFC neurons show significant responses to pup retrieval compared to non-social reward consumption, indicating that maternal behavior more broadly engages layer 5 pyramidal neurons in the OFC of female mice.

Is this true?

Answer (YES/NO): YES